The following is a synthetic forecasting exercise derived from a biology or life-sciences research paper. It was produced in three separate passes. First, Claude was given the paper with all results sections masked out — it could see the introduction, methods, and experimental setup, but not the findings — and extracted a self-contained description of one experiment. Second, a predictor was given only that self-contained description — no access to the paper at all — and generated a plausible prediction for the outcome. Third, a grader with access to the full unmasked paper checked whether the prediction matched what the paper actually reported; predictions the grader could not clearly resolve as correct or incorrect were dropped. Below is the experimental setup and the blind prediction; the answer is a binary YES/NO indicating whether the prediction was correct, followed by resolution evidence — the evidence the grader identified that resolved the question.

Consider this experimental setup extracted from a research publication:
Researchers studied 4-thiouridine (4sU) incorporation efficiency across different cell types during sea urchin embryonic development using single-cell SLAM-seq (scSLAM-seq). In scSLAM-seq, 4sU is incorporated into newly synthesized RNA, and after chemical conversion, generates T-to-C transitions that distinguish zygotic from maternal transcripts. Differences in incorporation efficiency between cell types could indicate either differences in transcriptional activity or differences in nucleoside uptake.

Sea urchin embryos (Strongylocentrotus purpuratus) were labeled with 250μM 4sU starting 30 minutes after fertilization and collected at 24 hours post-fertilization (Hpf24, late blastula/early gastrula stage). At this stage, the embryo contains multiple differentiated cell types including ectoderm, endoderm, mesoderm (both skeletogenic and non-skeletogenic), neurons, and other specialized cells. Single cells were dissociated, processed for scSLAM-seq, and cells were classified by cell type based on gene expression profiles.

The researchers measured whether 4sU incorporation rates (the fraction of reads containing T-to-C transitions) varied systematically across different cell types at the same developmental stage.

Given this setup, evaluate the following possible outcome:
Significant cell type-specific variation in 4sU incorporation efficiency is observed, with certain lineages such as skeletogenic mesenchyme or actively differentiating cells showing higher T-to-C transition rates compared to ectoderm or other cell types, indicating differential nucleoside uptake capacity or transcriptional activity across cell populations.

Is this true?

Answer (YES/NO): NO